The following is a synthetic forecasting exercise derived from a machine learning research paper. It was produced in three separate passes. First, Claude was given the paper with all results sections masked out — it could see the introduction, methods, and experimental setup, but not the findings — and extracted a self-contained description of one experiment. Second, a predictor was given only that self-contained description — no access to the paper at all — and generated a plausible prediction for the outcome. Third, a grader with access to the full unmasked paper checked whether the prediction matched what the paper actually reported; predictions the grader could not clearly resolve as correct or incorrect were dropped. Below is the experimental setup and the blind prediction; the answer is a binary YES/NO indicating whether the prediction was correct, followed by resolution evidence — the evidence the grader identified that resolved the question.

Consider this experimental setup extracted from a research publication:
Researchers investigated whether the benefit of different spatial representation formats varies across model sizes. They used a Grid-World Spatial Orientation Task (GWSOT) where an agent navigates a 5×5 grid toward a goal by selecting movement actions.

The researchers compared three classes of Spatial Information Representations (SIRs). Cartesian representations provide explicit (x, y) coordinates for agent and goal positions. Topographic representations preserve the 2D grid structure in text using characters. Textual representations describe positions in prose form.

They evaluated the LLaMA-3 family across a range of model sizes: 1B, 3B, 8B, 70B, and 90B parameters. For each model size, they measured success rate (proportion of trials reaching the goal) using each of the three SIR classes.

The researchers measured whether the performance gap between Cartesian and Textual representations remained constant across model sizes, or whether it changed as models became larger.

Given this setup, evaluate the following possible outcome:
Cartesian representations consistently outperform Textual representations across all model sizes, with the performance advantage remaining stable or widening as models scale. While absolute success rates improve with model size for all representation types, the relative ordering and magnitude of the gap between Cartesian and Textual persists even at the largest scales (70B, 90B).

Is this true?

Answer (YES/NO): NO